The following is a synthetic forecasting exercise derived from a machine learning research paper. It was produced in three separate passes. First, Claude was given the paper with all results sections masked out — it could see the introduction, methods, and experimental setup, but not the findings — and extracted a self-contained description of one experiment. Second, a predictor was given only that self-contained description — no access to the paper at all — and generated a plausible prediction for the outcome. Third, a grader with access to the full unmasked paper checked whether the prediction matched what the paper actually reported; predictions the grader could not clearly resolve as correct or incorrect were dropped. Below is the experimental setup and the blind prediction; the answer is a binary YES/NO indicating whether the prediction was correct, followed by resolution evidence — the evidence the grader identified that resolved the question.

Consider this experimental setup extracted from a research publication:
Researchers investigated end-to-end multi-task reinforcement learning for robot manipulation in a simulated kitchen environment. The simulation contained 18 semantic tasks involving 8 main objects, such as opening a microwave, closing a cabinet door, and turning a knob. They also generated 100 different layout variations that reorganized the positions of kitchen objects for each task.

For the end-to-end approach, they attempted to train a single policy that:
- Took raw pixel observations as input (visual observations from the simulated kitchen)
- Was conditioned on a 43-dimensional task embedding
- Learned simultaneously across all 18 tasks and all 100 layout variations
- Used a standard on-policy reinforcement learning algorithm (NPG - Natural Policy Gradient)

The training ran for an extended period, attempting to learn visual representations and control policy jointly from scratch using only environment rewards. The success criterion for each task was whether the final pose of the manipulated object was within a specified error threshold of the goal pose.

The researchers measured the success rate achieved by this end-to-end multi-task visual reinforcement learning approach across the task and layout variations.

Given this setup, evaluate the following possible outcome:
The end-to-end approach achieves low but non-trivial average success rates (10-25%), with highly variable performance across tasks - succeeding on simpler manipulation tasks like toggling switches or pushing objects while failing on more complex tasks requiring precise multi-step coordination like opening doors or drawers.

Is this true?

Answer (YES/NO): NO